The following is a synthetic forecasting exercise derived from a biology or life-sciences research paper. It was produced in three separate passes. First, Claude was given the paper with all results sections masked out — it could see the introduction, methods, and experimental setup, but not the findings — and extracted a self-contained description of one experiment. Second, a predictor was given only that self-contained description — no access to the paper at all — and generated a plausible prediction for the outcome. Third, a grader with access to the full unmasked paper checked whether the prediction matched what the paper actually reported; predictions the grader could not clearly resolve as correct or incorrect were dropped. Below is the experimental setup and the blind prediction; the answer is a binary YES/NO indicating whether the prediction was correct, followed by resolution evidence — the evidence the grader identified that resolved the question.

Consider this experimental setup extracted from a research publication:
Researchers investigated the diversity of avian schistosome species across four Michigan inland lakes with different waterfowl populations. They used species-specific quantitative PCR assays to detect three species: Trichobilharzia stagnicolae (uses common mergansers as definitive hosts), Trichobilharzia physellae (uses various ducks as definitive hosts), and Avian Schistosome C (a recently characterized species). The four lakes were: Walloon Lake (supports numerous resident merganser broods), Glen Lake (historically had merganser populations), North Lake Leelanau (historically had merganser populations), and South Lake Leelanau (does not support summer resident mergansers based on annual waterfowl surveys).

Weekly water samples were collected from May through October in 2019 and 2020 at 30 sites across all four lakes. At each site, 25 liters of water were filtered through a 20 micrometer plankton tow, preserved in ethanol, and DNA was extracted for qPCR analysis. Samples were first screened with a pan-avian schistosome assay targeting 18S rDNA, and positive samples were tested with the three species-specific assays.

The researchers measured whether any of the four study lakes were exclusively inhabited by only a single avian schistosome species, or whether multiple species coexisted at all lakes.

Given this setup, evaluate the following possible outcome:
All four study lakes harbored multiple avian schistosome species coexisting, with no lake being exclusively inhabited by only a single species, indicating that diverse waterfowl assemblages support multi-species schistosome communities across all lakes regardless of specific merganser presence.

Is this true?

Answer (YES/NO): YES